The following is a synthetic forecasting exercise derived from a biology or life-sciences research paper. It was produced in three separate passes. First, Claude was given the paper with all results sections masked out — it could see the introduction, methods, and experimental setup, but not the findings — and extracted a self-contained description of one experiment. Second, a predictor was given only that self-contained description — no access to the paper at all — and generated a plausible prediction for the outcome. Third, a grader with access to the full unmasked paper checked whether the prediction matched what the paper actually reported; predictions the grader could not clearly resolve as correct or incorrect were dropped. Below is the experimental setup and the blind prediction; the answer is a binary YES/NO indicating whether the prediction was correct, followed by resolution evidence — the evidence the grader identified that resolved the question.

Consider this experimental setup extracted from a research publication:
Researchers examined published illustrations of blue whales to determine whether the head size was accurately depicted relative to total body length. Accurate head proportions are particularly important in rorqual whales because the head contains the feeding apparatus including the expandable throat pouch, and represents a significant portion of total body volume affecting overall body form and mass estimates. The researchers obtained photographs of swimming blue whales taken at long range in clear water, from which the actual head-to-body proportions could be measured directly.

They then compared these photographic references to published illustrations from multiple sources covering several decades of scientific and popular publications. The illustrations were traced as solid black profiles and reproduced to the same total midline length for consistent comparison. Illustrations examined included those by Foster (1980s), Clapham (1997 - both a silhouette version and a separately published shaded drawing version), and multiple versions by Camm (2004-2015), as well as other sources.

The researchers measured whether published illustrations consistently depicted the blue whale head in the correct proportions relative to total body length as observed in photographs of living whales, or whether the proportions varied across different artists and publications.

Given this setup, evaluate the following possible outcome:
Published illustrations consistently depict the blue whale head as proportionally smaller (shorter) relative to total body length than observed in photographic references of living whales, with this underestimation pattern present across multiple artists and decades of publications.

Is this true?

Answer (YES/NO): NO